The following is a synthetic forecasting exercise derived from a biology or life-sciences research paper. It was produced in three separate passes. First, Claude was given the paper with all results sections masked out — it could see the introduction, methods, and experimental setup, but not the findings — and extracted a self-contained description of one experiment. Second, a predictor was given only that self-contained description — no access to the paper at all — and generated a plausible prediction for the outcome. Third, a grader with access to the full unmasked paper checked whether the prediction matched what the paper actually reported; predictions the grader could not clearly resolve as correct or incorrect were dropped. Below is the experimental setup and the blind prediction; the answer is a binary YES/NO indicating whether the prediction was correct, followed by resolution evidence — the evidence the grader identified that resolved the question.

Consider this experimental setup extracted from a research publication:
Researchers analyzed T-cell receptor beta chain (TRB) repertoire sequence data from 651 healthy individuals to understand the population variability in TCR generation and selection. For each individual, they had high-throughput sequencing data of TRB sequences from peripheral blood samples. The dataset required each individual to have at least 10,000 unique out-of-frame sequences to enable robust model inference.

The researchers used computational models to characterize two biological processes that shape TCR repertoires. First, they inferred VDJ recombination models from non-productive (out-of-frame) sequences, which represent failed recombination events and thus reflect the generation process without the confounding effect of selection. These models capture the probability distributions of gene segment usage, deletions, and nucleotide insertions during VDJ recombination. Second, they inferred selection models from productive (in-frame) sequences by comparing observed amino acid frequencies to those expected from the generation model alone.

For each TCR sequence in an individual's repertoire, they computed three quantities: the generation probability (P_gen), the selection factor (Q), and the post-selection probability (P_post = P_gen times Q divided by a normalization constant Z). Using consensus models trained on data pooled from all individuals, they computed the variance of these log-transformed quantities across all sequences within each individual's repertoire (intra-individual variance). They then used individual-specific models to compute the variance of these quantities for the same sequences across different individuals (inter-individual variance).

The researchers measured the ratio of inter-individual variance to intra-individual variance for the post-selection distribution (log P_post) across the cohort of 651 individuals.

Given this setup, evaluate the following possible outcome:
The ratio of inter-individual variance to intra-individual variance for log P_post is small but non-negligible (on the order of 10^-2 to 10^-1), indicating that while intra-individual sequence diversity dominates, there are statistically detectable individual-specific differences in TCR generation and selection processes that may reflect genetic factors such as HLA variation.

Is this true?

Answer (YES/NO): YES